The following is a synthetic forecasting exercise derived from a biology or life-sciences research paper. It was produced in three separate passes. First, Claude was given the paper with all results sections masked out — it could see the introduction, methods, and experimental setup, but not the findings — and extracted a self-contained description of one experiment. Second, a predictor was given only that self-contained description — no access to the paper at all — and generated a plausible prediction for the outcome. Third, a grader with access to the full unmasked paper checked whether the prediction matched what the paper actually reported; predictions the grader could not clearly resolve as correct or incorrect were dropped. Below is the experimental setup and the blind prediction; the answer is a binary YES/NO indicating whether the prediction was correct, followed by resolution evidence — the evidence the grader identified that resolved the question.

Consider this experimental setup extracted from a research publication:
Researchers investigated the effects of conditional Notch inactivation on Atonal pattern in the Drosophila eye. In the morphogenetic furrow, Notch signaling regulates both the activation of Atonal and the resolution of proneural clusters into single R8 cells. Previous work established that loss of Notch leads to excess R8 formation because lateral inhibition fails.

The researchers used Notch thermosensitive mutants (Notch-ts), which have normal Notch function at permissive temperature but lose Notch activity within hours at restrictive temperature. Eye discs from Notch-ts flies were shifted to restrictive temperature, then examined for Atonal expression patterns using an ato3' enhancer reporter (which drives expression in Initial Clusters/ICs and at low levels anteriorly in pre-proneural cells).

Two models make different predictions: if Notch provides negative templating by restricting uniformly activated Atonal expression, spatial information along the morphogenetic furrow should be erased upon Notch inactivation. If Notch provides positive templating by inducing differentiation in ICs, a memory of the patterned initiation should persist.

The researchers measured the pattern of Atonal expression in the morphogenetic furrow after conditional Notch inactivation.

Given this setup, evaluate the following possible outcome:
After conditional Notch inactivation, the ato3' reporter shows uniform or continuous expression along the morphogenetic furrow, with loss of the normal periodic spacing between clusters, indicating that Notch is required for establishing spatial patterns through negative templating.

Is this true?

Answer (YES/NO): NO